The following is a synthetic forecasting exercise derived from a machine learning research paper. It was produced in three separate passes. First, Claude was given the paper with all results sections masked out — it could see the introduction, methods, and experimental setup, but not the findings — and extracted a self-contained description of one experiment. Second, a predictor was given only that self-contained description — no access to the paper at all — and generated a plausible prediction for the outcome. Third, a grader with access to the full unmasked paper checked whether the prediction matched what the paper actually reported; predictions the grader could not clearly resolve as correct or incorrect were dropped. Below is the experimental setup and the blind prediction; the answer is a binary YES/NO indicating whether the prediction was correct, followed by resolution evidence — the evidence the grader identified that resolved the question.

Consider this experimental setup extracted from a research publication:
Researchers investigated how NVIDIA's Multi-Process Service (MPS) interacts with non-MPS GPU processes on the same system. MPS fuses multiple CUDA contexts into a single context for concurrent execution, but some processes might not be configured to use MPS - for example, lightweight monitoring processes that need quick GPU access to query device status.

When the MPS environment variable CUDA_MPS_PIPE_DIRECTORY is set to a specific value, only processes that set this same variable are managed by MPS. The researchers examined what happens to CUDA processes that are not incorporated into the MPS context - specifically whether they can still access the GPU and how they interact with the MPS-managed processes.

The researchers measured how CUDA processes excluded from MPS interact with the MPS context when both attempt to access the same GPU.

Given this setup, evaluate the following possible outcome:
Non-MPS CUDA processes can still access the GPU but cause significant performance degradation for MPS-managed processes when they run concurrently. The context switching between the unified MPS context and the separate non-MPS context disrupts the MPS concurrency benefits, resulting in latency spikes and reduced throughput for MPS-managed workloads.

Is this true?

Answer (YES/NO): NO